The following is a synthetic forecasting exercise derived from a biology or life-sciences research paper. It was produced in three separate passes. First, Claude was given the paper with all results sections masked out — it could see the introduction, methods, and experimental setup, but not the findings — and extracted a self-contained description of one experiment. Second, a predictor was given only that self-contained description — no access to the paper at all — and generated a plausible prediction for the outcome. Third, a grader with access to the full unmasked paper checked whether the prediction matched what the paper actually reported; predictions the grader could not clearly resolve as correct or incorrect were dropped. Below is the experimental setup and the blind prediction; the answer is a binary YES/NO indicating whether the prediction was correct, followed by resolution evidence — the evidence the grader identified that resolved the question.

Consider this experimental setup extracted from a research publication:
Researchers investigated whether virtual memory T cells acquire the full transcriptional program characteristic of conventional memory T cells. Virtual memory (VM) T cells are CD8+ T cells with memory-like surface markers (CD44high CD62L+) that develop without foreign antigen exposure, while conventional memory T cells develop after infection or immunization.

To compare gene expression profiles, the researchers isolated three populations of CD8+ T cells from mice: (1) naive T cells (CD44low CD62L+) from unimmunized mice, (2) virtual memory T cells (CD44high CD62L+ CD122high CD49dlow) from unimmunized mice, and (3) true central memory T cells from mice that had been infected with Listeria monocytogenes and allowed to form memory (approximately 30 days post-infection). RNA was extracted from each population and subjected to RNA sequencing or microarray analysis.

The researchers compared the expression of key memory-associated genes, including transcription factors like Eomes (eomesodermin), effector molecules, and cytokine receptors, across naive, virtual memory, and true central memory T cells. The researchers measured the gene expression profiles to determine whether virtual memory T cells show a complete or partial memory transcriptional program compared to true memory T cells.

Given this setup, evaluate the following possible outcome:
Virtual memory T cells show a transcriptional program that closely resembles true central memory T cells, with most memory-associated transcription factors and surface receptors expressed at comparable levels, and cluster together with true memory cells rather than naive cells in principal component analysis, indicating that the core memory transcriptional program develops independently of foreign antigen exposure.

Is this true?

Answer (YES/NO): NO